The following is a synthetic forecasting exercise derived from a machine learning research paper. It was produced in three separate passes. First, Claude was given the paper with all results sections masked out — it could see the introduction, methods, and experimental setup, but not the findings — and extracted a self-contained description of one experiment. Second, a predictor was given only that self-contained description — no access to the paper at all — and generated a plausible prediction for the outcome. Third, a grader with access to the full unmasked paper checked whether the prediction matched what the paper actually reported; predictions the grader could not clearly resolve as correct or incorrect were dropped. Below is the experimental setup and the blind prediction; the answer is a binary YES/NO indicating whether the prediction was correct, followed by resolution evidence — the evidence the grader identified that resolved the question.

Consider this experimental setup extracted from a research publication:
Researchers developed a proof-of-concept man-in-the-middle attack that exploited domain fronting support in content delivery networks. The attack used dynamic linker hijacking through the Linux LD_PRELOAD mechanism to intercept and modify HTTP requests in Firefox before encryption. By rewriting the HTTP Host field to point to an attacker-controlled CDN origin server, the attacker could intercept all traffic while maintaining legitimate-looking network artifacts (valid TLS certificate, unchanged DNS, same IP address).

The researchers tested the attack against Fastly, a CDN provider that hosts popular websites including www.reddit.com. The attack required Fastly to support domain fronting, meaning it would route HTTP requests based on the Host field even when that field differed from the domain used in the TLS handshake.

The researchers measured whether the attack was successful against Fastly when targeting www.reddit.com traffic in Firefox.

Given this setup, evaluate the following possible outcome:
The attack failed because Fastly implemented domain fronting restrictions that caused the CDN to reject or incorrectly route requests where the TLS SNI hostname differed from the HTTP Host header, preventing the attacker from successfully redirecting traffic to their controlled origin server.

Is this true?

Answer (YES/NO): NO